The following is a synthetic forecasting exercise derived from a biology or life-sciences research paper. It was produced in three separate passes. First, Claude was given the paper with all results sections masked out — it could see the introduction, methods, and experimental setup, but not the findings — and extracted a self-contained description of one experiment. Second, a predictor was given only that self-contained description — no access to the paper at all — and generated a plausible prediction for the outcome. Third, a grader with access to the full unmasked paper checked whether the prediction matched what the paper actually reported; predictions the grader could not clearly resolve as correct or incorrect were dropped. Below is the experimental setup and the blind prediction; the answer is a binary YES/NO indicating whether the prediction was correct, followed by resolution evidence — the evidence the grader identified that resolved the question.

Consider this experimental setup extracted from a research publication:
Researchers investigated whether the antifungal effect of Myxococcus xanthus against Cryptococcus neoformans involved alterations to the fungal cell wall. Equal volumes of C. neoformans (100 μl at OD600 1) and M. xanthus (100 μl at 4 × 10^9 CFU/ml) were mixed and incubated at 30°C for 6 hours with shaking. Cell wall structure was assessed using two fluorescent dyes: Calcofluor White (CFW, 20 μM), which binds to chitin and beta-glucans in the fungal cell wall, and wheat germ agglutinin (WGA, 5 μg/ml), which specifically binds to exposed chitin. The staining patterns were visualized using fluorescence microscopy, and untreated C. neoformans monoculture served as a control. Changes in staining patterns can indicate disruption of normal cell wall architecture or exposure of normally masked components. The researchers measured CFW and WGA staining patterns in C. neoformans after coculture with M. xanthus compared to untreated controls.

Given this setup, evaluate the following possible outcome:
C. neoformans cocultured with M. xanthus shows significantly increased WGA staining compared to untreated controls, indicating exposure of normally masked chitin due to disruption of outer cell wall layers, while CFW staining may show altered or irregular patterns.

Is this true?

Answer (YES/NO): NO